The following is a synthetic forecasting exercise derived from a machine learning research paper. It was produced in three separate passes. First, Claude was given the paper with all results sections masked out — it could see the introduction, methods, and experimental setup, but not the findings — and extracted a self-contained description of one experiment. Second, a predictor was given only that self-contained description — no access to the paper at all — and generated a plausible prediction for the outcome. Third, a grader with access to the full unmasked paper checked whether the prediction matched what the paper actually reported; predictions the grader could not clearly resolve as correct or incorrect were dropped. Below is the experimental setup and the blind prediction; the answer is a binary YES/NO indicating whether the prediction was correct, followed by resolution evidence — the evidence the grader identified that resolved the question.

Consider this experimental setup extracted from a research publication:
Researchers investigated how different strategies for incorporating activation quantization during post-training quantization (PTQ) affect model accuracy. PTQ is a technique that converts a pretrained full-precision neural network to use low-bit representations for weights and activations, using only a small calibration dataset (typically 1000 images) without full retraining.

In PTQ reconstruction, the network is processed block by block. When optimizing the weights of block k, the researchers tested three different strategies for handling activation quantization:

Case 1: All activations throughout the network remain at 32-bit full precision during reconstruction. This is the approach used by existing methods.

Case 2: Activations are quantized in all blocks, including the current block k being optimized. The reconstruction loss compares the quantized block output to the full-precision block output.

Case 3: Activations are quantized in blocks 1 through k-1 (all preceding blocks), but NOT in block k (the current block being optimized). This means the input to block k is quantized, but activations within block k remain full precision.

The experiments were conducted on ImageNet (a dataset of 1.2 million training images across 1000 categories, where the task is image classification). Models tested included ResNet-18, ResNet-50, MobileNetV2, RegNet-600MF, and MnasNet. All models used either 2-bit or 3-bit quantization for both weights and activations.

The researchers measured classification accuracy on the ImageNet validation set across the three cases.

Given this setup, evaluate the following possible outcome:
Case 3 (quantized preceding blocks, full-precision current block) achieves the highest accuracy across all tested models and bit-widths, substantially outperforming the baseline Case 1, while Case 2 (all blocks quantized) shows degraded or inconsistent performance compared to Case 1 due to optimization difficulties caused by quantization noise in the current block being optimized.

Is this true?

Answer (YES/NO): NO